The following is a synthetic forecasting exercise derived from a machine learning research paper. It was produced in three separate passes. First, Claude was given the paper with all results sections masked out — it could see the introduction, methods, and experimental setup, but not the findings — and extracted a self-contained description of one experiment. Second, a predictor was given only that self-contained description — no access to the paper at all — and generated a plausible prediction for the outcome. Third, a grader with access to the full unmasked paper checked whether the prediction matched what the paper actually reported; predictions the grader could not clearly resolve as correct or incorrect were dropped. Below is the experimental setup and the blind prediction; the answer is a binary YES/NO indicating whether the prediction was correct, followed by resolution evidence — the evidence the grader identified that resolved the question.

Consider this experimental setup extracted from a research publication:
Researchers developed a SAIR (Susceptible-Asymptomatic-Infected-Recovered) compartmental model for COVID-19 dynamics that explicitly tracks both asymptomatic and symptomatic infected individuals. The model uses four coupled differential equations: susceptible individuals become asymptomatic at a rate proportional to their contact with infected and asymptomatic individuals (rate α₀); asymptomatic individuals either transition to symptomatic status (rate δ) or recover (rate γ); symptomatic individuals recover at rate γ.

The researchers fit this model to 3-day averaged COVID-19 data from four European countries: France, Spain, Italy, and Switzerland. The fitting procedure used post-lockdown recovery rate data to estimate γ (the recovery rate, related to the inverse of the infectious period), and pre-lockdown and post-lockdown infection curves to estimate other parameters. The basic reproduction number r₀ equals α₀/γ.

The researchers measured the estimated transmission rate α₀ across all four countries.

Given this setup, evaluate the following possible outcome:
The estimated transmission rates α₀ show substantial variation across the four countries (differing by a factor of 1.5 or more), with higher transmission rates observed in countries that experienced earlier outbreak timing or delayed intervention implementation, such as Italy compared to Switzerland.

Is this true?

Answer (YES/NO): NO